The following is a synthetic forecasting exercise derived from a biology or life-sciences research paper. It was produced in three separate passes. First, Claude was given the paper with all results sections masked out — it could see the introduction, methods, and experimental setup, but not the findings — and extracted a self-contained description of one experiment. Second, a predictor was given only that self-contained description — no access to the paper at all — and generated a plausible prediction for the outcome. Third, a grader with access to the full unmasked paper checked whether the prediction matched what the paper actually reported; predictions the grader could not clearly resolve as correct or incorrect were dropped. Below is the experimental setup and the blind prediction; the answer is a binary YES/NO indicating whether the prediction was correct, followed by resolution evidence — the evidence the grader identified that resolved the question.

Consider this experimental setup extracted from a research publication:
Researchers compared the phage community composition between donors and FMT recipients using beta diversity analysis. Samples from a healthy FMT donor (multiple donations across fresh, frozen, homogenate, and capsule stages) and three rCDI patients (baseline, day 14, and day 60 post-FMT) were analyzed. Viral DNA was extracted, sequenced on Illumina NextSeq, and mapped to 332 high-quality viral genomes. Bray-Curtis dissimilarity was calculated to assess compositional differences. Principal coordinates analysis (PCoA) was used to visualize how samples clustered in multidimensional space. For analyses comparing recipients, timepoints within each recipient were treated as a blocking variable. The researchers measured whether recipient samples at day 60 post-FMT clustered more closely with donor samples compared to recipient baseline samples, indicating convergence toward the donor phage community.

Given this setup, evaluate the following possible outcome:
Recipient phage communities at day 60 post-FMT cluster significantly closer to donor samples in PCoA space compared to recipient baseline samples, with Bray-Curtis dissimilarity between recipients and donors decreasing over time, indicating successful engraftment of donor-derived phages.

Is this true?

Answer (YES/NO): YES